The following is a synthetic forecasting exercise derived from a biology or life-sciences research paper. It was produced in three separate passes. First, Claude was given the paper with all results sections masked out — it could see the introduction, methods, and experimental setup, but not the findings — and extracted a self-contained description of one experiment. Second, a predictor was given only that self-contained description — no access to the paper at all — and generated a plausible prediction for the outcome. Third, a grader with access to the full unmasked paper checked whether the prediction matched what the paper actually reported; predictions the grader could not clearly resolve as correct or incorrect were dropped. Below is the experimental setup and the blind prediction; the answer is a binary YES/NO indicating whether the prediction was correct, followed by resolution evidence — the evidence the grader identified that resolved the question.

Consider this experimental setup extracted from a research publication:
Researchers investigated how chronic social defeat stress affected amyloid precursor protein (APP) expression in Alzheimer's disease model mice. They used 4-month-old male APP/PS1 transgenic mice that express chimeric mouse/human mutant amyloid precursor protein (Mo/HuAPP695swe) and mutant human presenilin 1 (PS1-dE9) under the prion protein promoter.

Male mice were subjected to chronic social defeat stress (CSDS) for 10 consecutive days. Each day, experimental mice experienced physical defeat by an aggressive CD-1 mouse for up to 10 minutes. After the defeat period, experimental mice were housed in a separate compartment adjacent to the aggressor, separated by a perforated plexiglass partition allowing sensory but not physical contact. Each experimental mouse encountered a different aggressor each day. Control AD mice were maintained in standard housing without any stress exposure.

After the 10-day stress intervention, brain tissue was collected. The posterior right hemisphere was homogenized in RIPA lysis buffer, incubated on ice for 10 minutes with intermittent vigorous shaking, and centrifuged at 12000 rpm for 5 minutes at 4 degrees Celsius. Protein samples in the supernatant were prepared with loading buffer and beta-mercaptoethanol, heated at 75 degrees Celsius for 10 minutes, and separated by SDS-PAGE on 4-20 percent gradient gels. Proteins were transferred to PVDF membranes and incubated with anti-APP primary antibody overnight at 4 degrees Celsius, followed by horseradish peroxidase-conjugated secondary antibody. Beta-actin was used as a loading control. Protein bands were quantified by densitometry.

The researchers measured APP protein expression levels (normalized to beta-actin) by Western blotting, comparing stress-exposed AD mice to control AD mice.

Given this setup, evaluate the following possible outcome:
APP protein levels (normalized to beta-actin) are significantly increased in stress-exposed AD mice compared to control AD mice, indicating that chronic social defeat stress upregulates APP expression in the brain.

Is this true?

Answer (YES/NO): YES